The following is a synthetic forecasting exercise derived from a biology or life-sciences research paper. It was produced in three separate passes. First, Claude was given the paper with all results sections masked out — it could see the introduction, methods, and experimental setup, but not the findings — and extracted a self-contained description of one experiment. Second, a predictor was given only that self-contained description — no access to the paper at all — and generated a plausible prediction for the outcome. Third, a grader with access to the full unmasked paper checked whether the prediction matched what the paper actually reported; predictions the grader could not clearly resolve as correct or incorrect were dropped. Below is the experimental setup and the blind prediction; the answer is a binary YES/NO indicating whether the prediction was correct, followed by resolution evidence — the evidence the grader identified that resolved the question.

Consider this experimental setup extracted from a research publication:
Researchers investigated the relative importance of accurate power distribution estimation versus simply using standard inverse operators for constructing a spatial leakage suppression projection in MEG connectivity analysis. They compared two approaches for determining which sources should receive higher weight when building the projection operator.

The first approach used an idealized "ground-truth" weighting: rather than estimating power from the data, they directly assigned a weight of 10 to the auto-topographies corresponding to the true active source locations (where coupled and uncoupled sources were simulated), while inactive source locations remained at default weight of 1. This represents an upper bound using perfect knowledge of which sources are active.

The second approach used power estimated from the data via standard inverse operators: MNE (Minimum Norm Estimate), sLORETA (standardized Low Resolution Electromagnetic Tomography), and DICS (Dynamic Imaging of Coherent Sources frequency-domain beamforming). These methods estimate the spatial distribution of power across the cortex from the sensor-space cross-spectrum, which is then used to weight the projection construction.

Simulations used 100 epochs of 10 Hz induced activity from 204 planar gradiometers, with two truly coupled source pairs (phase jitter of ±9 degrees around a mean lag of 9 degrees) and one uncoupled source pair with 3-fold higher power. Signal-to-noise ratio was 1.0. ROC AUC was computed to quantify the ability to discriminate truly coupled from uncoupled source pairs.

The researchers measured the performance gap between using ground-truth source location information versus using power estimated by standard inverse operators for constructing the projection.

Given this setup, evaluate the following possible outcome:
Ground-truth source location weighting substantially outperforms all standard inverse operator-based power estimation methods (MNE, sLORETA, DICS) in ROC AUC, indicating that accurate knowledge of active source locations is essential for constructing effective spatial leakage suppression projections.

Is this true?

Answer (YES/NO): NO